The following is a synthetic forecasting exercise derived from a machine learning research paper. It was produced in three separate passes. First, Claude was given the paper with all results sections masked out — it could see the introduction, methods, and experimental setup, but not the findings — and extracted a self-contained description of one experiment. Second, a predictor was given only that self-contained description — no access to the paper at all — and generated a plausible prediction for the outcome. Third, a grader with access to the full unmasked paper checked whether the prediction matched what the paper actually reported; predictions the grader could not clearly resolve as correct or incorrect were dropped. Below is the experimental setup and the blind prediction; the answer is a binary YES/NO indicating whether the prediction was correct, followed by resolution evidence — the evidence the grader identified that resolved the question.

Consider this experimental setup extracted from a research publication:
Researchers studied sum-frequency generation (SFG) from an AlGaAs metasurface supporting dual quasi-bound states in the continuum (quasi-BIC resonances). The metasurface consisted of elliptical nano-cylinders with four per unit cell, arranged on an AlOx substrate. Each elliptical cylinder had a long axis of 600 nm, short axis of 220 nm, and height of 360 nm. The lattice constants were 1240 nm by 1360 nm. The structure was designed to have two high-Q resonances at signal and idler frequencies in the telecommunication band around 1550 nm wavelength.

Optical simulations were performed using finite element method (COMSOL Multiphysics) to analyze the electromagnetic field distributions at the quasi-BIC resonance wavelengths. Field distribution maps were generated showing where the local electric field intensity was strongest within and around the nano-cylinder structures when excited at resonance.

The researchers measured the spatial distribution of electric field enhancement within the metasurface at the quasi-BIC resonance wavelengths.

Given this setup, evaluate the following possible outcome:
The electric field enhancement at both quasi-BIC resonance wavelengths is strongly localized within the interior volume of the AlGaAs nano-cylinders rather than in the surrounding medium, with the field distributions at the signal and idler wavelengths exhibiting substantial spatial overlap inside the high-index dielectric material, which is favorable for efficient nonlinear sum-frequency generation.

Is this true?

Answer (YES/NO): NO